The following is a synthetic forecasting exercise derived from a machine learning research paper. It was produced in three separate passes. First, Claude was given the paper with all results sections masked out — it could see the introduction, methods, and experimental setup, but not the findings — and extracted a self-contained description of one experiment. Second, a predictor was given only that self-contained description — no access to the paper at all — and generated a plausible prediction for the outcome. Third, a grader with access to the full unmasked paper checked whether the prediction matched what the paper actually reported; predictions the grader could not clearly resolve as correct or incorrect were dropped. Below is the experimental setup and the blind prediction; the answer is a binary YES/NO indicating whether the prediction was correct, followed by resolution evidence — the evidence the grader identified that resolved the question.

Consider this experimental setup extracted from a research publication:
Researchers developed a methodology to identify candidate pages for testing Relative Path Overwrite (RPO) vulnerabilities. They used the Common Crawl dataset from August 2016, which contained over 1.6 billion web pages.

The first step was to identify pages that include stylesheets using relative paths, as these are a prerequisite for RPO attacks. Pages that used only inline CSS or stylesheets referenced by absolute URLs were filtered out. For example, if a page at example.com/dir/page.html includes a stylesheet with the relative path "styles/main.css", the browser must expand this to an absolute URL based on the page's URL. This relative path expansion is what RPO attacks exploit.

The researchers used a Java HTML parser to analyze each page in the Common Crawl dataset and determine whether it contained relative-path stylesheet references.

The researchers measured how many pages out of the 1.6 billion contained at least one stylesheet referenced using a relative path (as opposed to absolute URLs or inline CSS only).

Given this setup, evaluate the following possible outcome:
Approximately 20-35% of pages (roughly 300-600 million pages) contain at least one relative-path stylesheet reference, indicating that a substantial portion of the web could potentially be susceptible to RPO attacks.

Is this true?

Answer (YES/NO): NO